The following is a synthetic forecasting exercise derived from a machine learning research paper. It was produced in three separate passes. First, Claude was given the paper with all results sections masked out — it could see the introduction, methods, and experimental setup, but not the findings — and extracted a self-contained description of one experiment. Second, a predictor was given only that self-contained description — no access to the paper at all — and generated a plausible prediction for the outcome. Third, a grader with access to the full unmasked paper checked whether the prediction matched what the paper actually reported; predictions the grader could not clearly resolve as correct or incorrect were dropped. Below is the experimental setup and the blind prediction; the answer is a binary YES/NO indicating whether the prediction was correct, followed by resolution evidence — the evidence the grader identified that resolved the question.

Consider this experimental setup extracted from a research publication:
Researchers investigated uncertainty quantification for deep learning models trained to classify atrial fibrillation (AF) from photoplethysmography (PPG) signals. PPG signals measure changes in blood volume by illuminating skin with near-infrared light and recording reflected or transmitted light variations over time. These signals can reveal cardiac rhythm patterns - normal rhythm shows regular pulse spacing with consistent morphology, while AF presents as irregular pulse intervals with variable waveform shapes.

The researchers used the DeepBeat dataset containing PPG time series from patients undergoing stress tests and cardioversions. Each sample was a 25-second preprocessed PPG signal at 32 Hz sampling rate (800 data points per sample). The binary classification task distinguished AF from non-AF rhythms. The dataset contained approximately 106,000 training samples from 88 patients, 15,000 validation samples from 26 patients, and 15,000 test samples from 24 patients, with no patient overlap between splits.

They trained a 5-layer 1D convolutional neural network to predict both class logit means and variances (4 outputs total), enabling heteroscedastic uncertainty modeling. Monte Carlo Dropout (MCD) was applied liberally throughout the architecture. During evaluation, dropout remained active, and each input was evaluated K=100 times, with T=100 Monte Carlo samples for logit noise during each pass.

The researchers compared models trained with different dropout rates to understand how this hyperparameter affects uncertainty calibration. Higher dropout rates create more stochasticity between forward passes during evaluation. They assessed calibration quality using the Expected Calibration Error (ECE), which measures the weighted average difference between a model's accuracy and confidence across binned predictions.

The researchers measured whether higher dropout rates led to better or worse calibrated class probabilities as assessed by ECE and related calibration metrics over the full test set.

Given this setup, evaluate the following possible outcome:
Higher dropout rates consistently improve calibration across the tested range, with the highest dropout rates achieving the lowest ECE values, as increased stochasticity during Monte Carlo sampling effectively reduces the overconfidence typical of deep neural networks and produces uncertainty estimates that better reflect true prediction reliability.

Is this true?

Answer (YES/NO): YES